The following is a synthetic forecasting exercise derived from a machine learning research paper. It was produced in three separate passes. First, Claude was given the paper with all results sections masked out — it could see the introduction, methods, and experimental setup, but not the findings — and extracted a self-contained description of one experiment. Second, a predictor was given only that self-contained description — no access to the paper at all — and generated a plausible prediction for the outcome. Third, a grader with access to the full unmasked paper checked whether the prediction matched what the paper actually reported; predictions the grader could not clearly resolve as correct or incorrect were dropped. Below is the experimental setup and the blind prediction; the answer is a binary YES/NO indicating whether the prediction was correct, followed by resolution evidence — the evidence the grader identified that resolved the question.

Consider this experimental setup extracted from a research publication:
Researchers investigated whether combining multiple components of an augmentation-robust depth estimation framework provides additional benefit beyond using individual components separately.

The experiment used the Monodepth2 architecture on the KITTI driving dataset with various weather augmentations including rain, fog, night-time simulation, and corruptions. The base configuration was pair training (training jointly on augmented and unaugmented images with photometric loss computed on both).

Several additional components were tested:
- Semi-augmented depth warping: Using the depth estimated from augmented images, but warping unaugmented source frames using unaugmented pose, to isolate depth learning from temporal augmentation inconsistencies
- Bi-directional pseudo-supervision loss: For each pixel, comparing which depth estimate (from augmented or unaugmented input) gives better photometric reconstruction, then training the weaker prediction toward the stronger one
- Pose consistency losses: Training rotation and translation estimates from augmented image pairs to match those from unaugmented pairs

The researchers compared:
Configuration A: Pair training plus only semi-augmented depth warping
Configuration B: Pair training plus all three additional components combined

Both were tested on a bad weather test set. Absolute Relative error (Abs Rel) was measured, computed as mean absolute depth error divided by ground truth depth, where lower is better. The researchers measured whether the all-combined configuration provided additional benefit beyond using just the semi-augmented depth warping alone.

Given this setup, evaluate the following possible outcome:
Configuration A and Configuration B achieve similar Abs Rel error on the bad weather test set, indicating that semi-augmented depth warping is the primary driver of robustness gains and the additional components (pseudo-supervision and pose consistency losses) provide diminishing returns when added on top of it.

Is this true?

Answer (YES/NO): YES